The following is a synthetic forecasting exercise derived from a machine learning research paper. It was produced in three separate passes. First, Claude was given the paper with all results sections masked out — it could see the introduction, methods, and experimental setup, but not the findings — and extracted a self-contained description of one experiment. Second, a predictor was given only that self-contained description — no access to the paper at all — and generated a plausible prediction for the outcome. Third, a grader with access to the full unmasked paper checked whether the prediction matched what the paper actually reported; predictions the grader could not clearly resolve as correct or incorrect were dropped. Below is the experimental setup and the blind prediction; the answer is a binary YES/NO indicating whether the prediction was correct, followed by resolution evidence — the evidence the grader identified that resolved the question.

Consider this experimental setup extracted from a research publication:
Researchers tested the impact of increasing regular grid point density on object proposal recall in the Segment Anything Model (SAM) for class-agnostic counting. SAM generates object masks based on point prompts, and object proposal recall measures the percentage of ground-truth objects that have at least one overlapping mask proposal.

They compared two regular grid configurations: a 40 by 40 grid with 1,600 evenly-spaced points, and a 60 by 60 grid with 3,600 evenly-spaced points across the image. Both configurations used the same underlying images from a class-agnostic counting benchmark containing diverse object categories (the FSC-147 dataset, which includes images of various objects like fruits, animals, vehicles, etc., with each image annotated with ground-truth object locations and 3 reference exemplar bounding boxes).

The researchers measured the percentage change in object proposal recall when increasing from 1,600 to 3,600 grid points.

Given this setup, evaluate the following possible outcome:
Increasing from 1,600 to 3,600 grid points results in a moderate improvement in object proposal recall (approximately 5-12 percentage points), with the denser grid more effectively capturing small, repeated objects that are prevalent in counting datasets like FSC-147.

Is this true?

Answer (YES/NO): NO